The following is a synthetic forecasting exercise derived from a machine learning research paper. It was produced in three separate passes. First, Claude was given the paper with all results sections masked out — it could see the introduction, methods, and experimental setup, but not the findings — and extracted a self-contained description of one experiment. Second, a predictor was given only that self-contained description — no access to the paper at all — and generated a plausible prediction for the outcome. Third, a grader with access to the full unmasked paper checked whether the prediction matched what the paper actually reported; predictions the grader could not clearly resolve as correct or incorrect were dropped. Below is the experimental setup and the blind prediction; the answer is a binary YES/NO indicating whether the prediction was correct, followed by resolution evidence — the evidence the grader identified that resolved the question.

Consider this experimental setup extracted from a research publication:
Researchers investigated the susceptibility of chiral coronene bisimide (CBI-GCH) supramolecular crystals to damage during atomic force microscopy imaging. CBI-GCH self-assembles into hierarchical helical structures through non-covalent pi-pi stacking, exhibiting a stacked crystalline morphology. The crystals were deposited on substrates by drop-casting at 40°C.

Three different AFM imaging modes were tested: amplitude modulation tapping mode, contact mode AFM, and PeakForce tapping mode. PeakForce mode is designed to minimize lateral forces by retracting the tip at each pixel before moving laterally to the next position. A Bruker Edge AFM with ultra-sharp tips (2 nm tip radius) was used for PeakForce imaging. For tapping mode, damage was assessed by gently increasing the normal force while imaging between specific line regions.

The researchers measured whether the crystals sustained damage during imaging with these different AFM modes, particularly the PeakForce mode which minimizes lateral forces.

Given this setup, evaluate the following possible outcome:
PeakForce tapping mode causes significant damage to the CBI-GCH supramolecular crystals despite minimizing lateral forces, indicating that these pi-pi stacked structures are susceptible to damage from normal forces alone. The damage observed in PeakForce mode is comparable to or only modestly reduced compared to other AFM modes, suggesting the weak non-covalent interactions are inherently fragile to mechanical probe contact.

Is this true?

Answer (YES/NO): YES